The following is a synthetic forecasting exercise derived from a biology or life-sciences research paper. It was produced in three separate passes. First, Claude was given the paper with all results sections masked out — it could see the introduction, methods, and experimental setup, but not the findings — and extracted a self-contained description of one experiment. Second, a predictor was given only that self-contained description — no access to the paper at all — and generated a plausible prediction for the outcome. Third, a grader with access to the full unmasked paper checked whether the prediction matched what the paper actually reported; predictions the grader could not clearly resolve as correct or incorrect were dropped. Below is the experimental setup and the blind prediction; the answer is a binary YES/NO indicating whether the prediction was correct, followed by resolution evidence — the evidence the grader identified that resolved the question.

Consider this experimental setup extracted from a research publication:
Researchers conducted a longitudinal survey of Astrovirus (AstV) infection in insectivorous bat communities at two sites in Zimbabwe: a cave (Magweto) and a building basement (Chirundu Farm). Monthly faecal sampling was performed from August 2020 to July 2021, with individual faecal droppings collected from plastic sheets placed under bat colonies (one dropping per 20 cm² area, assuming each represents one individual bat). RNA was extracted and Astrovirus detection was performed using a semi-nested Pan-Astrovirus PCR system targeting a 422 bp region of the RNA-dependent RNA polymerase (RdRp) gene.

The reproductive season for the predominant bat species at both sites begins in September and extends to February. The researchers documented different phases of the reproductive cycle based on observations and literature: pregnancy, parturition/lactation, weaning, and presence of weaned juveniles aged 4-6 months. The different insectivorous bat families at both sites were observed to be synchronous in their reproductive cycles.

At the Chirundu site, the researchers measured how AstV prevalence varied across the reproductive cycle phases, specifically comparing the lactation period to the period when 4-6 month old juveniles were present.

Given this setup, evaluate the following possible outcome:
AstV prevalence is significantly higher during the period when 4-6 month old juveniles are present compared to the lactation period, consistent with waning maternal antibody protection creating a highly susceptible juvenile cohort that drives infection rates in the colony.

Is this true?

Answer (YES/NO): YES